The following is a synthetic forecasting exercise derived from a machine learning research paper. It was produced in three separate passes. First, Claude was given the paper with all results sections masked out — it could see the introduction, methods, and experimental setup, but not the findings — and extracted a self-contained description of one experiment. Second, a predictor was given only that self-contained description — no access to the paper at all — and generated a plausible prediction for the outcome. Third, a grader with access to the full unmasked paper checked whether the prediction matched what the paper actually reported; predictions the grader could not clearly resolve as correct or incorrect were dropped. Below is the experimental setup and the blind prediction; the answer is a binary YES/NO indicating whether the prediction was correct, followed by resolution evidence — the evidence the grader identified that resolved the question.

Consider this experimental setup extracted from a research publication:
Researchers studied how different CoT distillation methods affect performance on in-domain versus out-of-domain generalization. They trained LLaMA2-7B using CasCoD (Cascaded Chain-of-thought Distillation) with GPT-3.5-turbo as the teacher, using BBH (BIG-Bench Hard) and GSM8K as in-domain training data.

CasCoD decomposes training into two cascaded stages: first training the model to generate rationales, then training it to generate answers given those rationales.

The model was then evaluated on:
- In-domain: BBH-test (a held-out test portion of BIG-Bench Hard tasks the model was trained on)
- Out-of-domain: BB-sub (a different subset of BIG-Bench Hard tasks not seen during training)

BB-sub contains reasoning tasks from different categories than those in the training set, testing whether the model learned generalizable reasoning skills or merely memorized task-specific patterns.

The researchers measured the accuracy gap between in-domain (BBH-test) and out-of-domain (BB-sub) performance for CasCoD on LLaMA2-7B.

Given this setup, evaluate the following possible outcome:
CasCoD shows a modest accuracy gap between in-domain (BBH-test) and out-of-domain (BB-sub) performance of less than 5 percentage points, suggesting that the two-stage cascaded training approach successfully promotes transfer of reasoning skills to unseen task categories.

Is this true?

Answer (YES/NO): NO